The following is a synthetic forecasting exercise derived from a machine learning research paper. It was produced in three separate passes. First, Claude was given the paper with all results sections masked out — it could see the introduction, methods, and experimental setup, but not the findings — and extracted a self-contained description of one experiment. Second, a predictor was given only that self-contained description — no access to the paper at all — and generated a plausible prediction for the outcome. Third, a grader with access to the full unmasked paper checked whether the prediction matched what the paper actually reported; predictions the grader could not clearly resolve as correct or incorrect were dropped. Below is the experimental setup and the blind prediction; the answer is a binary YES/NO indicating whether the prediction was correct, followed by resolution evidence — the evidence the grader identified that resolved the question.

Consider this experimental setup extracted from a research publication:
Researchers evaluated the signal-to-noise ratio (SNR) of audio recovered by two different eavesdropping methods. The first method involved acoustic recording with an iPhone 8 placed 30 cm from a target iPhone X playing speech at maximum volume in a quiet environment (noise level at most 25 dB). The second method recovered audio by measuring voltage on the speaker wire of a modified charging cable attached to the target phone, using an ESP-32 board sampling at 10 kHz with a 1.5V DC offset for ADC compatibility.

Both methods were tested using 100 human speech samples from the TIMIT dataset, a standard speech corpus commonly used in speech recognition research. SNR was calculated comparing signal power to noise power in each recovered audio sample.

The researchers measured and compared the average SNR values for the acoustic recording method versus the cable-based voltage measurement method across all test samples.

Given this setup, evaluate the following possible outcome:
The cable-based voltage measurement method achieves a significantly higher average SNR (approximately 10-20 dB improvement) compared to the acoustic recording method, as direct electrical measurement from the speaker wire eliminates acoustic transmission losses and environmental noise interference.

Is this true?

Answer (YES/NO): NO